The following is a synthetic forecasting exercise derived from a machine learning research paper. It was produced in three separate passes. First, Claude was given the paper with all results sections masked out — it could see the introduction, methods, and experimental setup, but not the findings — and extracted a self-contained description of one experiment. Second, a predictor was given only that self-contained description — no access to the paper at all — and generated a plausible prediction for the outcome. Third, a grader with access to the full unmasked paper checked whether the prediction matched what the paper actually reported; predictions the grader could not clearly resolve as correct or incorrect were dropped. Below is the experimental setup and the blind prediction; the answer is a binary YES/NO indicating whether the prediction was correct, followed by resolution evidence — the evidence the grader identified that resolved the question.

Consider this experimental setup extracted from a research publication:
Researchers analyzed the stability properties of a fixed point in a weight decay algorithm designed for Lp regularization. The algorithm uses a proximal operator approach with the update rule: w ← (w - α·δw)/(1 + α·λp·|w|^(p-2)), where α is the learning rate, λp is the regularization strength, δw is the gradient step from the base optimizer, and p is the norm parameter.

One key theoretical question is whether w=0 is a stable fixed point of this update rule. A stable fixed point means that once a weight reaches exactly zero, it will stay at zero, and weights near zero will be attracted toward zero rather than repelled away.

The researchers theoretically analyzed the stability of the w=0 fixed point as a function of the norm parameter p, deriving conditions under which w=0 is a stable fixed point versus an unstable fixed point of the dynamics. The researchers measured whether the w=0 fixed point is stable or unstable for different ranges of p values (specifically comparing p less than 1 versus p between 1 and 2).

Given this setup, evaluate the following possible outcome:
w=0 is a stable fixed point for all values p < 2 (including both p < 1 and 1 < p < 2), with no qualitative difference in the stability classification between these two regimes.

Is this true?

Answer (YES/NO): NO